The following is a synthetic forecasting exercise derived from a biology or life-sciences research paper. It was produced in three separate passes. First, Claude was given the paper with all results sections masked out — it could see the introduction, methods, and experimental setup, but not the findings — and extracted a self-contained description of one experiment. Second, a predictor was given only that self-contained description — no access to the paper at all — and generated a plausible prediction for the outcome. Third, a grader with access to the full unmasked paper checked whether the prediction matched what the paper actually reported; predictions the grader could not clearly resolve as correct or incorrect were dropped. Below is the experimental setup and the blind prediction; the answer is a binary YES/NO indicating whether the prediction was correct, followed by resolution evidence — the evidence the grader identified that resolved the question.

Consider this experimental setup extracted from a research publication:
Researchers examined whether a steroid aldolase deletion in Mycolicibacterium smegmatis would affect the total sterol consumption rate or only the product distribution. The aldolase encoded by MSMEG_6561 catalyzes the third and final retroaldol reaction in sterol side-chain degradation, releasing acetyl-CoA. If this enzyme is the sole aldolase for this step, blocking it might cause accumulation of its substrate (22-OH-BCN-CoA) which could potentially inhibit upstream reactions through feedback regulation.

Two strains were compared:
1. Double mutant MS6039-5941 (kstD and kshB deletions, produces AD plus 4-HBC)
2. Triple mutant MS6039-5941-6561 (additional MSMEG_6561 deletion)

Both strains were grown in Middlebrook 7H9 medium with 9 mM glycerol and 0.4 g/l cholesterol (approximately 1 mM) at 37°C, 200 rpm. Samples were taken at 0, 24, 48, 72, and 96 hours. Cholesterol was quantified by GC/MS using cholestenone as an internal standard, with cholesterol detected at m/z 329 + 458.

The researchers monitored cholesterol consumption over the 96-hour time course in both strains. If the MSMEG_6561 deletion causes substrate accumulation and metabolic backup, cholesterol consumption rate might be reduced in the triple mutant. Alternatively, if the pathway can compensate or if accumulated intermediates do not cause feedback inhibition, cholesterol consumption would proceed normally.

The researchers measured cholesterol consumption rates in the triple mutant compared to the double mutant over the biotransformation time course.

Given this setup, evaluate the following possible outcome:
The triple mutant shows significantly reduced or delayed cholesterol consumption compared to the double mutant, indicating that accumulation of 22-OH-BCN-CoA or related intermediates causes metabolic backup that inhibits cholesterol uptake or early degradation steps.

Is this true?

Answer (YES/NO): NO